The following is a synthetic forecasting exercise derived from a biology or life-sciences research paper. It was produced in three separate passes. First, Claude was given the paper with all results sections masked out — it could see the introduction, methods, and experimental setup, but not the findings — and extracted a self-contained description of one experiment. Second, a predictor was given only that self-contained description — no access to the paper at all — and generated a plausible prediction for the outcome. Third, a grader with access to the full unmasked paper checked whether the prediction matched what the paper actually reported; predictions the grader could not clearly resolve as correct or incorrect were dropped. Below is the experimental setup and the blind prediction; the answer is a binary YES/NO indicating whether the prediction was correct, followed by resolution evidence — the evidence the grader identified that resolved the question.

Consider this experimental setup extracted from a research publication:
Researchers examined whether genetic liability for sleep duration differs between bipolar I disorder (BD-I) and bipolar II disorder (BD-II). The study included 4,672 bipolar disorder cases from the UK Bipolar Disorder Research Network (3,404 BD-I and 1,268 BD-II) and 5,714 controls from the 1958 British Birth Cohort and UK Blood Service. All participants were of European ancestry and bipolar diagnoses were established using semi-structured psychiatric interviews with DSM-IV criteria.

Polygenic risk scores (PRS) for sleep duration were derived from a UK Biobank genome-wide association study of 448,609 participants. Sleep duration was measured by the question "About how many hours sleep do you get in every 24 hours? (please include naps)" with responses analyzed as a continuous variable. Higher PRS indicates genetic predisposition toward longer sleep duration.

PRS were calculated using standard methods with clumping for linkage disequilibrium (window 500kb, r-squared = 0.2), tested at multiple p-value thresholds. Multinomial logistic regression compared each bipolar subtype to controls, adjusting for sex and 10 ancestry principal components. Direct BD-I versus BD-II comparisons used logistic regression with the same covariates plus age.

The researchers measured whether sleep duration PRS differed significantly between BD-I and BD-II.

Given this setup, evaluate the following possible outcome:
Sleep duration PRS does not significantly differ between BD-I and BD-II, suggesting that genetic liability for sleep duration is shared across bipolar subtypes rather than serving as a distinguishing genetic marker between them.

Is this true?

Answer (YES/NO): NO